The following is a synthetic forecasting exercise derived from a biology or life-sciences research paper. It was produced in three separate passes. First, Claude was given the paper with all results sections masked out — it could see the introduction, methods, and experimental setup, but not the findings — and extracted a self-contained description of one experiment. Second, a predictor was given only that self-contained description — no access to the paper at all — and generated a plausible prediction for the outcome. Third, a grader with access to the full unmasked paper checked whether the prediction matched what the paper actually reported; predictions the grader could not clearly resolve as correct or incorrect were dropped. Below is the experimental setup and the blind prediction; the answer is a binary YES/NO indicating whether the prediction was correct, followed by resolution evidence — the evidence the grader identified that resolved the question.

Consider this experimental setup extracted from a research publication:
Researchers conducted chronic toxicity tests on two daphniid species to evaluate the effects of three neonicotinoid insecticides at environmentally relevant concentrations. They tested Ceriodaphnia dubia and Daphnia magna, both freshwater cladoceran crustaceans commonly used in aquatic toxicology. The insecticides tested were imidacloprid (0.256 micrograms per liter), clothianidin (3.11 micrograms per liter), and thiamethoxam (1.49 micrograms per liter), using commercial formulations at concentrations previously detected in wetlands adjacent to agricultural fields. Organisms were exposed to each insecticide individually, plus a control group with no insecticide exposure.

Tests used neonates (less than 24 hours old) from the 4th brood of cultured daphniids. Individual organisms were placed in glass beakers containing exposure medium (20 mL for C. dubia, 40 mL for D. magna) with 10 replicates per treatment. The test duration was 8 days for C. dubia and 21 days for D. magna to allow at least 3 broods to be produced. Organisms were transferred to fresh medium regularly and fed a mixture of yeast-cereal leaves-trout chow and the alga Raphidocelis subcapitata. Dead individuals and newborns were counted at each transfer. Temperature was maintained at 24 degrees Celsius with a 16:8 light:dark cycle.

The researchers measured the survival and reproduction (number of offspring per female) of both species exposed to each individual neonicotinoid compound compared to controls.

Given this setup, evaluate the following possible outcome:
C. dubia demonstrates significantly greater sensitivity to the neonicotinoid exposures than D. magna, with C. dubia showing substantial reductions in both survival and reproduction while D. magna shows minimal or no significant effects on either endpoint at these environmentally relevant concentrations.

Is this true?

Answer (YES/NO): NO